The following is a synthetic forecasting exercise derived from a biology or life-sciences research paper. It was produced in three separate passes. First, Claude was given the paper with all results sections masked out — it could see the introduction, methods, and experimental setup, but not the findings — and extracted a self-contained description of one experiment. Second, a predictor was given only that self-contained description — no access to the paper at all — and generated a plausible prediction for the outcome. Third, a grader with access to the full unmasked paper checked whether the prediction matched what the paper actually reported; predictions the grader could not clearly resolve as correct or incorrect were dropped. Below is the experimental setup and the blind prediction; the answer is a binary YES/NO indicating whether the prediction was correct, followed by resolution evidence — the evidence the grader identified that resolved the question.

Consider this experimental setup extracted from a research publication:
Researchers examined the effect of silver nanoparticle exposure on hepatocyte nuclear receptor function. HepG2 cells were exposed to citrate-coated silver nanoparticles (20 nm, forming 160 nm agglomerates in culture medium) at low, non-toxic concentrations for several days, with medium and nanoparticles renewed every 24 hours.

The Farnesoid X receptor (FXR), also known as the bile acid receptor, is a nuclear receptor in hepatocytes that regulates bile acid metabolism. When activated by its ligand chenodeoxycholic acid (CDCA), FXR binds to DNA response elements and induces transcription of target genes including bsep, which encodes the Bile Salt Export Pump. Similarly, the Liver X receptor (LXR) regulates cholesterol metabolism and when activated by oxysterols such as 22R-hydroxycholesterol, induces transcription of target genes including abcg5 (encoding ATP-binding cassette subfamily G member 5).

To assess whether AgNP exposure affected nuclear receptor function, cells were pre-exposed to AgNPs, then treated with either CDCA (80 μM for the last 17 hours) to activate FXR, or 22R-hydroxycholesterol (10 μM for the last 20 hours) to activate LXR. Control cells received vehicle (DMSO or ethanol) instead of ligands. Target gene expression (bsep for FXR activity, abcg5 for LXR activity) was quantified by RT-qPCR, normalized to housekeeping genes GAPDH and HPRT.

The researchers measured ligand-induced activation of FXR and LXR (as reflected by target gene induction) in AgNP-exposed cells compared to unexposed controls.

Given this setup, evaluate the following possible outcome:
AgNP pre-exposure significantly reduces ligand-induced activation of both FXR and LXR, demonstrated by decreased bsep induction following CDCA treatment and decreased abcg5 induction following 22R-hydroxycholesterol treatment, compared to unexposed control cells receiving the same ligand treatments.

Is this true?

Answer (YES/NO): YES